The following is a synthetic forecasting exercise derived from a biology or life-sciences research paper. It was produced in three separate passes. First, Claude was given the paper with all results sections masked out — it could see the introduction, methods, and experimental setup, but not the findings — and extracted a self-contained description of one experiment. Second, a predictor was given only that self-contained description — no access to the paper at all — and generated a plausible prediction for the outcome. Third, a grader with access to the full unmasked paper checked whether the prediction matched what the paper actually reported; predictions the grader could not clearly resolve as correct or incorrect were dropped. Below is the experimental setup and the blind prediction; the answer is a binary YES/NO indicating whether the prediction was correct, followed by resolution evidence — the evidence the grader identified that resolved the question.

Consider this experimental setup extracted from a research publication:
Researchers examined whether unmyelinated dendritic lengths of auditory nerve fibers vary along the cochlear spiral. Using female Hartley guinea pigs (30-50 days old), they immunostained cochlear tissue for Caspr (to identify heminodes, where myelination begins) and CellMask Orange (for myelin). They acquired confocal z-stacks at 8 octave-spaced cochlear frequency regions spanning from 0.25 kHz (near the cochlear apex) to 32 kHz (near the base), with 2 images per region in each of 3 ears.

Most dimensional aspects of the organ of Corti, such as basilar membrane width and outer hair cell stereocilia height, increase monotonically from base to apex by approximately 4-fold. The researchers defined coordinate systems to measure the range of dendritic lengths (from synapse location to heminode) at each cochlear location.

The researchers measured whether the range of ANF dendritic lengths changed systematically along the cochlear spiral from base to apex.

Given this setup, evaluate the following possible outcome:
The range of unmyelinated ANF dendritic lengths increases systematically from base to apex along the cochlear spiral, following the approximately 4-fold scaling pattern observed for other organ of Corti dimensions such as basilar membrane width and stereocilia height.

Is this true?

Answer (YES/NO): NO